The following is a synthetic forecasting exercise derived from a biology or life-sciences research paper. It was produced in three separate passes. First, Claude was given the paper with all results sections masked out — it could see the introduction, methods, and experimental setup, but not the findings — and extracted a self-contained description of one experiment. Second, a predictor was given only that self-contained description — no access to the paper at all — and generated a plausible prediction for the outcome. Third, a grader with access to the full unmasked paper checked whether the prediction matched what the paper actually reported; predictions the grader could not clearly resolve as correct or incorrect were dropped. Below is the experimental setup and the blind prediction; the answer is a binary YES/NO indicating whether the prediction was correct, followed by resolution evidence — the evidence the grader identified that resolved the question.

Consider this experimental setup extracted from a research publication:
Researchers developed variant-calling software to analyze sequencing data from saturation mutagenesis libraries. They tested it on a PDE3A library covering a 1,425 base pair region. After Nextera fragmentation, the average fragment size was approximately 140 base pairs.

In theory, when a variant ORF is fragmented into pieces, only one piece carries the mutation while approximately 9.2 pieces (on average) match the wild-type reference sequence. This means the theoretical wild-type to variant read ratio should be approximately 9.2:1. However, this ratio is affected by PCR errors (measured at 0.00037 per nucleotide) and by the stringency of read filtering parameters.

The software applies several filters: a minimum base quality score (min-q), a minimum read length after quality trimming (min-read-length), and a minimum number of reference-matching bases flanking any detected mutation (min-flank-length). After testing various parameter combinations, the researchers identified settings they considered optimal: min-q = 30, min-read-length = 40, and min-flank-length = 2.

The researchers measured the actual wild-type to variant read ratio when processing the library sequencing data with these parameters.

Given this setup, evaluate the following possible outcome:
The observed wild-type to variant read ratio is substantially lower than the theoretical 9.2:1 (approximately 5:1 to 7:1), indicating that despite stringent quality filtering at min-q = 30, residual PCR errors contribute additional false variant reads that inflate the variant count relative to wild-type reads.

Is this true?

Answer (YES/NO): YES